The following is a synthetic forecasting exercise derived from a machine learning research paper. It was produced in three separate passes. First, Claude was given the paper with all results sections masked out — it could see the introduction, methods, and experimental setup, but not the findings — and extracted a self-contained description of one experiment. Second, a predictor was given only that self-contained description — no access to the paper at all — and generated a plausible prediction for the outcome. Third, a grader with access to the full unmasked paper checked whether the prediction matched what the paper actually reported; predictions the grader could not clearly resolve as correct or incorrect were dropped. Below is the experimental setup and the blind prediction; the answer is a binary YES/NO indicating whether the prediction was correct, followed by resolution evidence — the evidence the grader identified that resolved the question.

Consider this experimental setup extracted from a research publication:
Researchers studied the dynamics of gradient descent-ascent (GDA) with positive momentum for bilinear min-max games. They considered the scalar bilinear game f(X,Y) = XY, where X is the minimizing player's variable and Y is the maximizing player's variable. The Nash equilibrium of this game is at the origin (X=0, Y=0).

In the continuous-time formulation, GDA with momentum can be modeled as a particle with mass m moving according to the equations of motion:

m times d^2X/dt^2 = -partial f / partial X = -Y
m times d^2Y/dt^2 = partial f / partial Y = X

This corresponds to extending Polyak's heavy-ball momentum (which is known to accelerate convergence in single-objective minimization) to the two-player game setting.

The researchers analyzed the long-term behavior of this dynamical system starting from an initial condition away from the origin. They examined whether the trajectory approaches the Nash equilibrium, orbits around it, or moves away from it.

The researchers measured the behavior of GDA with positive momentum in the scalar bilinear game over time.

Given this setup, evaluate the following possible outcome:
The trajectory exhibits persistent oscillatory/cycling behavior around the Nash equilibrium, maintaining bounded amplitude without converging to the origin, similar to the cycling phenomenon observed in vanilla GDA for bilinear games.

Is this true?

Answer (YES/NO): NO